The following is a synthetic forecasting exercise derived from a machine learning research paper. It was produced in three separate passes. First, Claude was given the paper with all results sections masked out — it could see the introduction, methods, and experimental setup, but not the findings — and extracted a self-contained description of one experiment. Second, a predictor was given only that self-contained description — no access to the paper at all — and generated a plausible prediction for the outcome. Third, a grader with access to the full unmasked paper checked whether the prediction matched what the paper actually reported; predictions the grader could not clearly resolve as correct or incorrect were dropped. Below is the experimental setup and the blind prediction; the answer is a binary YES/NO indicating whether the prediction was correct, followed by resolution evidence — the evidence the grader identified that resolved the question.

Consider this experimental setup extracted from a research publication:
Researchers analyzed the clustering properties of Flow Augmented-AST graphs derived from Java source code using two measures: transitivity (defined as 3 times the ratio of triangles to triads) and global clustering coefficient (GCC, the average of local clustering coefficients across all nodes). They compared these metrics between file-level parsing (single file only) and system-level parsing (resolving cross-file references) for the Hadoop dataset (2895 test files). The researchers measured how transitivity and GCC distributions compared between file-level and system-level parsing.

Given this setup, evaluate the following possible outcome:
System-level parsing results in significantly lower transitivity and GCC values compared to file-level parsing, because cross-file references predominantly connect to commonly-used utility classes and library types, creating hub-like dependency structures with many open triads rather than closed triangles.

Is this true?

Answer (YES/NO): YES